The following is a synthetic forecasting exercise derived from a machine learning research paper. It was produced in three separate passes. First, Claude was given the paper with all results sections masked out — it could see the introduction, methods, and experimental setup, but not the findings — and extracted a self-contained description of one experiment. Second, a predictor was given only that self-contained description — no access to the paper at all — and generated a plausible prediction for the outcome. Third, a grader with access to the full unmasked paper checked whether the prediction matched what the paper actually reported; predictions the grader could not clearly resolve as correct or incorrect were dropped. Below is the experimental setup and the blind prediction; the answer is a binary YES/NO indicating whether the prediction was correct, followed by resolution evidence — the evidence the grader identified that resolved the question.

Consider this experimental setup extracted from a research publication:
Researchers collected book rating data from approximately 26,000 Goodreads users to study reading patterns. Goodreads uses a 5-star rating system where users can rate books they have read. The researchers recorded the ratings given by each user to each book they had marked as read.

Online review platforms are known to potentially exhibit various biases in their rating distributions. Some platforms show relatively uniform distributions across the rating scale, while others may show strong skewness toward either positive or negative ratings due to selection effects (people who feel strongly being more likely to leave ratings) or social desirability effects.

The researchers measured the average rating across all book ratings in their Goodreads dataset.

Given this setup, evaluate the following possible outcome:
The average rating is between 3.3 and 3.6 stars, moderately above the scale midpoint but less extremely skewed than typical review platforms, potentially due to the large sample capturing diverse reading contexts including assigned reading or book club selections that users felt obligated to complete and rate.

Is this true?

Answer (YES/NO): NO